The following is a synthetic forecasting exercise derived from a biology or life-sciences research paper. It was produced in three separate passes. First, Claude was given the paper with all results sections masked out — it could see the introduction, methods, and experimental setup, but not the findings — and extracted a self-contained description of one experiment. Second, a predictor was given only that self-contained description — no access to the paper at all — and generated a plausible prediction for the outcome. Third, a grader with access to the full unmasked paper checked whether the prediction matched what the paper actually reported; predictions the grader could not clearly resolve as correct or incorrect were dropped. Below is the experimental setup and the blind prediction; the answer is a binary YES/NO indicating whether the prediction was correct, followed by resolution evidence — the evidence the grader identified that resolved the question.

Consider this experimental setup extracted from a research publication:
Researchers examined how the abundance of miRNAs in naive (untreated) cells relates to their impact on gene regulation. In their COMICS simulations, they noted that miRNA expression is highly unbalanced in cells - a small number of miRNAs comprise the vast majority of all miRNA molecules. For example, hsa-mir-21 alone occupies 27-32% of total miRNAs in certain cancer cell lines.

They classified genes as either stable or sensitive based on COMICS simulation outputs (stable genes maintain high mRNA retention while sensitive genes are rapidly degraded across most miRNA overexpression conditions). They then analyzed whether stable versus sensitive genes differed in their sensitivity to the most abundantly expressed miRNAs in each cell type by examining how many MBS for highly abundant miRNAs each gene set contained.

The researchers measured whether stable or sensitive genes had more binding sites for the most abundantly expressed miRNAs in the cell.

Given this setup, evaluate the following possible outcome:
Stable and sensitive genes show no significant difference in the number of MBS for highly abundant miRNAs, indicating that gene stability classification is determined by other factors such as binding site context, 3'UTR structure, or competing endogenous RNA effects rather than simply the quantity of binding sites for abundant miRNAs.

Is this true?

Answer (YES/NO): NO